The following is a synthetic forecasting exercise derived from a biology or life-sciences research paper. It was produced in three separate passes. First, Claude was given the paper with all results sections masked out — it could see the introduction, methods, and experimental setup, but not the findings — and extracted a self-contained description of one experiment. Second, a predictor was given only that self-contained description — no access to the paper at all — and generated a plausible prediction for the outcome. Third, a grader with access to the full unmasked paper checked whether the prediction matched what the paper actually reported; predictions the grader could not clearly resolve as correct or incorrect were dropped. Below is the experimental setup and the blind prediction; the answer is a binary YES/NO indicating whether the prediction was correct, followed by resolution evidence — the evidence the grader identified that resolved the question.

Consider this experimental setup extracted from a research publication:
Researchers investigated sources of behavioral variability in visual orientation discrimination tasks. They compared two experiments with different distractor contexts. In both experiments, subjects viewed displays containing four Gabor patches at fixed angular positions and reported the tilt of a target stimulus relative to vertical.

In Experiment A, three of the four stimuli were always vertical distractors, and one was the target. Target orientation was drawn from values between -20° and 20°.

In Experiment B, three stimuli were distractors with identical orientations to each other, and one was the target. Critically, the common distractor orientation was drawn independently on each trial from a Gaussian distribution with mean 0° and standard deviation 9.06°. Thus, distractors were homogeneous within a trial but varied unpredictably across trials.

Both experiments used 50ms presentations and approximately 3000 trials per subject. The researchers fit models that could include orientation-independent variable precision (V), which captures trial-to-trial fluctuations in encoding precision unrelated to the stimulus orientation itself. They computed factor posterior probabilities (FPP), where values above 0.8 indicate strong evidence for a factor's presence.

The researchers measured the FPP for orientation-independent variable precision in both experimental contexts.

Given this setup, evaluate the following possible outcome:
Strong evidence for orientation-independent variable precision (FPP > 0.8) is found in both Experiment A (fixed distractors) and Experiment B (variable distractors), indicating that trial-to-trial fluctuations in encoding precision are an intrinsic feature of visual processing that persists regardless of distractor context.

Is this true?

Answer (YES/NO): NO